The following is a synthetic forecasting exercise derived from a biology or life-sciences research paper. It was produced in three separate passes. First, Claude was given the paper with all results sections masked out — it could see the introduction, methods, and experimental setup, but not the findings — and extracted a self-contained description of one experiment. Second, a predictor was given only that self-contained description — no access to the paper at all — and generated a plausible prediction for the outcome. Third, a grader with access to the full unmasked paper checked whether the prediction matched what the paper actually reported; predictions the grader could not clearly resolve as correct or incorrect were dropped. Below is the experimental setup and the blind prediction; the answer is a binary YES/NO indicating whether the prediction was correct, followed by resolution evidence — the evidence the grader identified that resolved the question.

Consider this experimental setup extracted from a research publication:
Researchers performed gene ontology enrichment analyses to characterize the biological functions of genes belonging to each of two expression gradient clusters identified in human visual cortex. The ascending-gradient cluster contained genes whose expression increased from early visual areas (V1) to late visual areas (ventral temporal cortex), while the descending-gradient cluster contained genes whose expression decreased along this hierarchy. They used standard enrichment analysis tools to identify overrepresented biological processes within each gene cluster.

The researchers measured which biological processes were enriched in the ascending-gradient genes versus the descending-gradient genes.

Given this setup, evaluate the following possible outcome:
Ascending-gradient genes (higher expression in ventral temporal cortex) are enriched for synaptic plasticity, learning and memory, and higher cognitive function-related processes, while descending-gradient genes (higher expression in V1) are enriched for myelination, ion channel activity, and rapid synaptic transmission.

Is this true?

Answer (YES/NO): NO